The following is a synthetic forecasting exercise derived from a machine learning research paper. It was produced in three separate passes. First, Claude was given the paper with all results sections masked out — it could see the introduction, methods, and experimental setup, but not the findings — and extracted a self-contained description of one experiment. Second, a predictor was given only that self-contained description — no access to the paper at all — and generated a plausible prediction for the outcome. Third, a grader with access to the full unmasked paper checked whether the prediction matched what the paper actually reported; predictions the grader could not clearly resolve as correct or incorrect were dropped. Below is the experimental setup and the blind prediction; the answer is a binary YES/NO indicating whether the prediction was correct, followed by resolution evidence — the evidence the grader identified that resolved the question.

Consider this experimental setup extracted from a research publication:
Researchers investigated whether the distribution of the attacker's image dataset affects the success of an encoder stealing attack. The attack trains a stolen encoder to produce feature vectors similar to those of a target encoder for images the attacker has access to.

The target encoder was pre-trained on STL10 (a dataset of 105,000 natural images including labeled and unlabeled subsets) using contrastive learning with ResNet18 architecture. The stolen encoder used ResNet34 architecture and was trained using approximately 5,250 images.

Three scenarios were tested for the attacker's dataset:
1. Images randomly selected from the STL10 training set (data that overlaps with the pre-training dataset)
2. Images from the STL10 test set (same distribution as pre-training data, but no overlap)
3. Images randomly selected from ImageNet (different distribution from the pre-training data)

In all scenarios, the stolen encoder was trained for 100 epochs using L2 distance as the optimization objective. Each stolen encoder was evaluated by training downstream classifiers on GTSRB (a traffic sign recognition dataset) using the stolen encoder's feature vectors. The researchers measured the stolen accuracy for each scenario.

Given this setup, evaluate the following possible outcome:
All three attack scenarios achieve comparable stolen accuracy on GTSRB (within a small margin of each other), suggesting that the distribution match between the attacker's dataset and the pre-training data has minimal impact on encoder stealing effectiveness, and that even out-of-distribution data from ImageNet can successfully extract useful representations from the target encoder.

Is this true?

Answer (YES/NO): YES